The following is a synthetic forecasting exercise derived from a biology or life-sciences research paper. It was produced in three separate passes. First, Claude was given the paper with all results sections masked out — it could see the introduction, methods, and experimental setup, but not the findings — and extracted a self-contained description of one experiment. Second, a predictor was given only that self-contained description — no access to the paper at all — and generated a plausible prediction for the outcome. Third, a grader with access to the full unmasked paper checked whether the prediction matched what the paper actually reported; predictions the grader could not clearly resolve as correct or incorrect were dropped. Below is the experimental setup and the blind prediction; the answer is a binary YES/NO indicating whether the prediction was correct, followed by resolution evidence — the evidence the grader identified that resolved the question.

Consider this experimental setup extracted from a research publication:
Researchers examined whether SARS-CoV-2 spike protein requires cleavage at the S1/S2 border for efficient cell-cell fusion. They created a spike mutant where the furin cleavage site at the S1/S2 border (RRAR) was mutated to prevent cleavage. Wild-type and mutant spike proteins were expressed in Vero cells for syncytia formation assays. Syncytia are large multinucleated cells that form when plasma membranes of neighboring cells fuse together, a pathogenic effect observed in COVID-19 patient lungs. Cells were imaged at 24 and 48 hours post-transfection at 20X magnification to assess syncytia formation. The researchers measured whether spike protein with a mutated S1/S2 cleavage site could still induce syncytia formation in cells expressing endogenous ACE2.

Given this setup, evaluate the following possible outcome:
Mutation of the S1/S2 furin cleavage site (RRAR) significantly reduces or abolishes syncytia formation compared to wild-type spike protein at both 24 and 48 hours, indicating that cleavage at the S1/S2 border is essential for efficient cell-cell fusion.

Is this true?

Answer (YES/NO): YES